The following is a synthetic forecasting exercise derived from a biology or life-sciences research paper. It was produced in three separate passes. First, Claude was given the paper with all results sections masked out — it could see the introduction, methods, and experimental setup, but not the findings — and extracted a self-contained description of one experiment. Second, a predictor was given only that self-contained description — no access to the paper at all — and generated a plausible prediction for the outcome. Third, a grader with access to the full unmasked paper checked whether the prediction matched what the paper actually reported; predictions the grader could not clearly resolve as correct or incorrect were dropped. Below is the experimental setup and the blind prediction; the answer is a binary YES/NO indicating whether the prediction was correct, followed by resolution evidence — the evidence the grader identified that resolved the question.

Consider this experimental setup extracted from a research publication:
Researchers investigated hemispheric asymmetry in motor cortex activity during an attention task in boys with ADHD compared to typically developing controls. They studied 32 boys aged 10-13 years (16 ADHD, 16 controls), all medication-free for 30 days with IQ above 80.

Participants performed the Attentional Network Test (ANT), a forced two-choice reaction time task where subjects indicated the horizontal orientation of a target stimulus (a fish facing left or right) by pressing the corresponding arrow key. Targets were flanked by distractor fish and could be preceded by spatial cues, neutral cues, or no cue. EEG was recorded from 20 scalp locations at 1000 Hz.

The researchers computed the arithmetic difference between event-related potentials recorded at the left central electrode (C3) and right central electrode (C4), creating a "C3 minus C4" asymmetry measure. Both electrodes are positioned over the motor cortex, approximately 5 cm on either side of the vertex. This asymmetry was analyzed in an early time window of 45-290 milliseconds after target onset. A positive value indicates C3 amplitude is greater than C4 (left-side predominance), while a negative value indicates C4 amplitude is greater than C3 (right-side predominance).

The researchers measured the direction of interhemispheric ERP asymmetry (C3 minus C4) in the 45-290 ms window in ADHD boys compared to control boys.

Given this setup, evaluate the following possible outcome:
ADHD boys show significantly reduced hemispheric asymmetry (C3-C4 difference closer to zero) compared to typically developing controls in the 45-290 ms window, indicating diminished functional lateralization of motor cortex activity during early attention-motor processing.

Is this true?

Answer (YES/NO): NO